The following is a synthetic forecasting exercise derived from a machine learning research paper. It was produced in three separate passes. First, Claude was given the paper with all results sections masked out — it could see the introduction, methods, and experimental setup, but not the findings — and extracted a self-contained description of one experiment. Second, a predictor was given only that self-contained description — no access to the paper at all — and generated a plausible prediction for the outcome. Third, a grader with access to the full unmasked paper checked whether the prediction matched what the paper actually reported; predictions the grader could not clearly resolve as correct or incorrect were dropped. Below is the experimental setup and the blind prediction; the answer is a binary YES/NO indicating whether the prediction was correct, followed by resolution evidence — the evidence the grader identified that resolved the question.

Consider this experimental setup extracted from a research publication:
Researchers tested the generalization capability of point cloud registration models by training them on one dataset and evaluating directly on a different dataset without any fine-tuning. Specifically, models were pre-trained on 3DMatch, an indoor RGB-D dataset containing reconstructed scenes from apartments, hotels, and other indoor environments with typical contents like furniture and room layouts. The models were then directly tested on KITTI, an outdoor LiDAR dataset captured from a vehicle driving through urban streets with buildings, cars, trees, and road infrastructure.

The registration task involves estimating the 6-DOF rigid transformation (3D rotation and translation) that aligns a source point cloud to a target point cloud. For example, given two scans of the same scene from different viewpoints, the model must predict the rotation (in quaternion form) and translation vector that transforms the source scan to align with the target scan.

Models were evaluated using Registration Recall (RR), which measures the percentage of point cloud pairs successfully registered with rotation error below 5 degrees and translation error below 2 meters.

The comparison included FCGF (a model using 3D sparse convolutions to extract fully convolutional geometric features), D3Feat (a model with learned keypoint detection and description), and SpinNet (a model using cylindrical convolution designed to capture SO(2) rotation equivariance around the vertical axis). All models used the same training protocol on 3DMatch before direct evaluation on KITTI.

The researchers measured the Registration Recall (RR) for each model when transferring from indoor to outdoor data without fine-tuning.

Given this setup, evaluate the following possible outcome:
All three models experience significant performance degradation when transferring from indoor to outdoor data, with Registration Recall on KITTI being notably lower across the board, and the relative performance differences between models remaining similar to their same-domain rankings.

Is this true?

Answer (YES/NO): NO